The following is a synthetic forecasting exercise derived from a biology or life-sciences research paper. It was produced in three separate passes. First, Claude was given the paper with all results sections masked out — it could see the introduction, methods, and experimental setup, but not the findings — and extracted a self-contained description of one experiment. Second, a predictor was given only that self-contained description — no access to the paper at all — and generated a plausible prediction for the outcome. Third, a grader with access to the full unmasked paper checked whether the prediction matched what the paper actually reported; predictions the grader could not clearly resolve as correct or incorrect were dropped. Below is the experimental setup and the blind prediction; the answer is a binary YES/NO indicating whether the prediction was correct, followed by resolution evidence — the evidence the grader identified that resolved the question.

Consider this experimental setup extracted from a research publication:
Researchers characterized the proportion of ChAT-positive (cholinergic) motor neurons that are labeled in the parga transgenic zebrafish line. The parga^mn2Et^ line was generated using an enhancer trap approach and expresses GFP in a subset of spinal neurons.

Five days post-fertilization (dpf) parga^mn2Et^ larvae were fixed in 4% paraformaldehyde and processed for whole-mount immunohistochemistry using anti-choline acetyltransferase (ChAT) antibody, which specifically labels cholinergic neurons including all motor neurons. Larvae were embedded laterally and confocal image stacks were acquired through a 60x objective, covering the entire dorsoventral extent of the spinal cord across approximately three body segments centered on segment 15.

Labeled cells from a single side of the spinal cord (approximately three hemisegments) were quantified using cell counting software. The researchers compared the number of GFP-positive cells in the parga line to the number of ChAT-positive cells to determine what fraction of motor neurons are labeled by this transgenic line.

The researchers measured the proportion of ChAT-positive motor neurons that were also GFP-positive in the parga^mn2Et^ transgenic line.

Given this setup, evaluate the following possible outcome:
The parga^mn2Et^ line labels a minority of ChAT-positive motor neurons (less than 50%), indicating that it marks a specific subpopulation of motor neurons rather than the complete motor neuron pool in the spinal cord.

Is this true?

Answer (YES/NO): NO